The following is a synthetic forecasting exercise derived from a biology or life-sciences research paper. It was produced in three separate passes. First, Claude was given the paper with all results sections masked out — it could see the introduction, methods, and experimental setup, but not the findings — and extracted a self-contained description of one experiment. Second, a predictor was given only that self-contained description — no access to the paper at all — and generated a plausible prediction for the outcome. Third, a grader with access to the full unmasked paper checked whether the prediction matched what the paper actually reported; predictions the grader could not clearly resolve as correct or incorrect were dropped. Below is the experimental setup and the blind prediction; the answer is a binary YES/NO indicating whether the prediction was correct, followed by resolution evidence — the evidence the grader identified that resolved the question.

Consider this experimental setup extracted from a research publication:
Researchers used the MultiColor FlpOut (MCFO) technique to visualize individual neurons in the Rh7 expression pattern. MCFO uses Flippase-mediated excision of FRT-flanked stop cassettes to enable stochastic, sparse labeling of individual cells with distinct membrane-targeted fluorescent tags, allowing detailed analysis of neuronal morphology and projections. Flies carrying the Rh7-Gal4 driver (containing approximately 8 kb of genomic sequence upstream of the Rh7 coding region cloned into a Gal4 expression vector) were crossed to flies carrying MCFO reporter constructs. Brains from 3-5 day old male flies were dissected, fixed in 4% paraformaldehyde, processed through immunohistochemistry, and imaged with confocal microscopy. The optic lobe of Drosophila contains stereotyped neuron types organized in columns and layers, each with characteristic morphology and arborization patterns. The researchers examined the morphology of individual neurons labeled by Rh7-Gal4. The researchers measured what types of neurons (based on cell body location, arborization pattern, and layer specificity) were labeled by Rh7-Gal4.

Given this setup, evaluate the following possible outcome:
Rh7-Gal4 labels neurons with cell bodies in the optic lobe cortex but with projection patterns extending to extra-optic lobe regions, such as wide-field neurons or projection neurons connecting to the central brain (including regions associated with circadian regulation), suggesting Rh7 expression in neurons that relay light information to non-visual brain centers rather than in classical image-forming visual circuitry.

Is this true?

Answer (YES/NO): NO